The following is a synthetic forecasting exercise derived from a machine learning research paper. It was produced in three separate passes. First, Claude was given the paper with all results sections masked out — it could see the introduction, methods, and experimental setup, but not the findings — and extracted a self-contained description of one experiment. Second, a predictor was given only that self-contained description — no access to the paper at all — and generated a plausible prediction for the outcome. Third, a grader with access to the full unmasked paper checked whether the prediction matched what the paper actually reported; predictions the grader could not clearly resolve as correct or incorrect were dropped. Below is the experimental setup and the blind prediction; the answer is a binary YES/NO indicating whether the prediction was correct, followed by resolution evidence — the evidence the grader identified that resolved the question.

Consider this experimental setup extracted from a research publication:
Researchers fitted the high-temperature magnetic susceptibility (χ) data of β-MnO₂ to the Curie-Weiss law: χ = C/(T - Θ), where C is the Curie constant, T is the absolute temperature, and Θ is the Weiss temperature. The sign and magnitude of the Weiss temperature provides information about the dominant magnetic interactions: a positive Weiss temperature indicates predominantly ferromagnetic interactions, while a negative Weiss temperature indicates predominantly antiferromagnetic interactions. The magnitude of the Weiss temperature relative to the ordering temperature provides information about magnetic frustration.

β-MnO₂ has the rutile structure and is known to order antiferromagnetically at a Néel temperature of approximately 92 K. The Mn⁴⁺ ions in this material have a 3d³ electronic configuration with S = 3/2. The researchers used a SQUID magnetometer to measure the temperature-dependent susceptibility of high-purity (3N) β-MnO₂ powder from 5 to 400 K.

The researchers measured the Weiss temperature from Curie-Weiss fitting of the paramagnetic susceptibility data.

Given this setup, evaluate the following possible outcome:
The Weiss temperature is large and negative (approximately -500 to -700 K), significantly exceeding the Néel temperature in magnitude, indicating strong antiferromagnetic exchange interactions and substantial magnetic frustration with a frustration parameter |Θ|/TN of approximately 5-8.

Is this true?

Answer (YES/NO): NO